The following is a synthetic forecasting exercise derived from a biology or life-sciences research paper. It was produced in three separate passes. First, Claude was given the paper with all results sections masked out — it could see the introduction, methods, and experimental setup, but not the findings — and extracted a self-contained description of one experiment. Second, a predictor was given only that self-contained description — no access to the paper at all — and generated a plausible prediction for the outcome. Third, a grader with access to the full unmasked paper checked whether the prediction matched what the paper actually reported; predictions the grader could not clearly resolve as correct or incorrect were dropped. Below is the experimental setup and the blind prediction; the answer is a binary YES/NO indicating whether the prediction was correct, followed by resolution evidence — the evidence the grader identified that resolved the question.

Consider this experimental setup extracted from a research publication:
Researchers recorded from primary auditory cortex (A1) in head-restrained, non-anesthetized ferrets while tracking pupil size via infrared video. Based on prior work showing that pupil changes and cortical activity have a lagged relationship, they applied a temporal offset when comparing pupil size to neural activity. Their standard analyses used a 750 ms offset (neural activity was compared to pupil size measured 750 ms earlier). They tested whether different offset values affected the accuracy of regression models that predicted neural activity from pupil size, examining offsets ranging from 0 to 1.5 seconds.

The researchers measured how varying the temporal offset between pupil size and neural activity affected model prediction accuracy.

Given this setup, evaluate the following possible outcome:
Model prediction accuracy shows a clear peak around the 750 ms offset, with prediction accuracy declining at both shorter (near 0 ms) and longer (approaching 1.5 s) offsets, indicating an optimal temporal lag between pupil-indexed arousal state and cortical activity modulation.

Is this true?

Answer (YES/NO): NO